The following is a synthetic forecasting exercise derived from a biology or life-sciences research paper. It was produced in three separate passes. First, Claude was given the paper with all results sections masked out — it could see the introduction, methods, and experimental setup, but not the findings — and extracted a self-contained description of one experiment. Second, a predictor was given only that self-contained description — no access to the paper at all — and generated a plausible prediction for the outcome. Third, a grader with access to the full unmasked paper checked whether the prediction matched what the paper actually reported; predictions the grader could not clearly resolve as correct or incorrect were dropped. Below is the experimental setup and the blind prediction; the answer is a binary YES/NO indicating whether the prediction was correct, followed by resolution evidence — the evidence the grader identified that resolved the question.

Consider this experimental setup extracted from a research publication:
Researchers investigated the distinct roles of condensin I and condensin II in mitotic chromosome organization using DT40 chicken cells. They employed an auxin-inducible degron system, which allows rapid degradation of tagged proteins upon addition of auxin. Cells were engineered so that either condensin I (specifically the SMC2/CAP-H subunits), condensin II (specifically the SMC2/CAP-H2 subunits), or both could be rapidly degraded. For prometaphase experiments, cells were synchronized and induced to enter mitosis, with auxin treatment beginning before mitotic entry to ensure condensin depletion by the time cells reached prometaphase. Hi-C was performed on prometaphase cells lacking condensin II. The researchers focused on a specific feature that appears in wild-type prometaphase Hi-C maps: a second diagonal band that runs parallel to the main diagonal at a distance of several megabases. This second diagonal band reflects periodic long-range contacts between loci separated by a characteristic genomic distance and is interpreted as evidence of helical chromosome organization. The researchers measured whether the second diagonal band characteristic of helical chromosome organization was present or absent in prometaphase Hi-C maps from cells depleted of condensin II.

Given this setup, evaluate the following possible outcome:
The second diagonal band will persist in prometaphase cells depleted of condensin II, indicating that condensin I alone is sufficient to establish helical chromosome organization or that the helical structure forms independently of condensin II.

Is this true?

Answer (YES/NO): NO